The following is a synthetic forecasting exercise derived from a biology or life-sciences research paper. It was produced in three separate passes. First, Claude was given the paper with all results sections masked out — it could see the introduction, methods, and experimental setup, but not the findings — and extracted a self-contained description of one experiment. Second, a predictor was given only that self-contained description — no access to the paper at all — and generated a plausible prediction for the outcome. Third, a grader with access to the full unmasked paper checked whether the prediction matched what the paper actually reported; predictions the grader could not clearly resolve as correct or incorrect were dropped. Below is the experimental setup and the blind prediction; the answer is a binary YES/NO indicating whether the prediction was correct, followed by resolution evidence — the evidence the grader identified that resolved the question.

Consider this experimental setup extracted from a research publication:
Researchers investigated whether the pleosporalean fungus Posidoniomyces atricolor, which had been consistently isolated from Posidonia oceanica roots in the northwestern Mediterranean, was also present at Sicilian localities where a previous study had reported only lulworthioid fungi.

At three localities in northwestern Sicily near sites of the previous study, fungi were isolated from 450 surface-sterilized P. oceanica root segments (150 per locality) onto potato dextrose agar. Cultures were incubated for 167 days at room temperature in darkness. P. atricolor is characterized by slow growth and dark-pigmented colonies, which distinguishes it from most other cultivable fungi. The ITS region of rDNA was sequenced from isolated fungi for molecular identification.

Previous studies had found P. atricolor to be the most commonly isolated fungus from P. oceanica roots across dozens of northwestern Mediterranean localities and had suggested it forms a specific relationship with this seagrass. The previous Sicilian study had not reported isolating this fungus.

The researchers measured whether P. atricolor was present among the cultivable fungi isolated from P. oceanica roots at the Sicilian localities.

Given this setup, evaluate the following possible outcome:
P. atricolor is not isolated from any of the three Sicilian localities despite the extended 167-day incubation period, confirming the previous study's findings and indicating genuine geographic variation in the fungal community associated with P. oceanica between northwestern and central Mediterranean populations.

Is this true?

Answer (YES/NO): NO